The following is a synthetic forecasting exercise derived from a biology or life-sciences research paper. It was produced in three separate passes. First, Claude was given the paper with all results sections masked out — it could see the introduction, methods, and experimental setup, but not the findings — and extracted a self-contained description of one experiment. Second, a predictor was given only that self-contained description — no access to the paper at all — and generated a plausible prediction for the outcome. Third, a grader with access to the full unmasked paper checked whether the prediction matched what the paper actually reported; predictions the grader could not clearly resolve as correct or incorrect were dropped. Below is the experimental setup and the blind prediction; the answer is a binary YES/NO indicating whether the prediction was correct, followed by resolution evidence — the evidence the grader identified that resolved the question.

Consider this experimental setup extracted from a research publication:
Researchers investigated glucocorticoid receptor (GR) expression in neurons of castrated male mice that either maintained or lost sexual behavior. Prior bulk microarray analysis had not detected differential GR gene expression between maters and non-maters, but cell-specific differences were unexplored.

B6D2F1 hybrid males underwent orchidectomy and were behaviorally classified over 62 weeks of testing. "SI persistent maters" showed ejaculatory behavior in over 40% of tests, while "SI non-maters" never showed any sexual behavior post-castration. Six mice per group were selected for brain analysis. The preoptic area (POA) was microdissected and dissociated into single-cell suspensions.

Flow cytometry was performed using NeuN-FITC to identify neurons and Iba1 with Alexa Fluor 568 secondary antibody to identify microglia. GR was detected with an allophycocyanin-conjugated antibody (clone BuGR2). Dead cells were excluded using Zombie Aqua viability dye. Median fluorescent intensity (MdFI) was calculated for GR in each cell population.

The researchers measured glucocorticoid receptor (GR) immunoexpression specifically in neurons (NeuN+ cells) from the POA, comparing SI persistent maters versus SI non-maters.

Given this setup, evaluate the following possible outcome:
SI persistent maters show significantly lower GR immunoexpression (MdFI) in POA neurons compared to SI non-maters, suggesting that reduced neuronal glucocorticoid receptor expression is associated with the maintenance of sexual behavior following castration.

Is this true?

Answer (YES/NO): NO